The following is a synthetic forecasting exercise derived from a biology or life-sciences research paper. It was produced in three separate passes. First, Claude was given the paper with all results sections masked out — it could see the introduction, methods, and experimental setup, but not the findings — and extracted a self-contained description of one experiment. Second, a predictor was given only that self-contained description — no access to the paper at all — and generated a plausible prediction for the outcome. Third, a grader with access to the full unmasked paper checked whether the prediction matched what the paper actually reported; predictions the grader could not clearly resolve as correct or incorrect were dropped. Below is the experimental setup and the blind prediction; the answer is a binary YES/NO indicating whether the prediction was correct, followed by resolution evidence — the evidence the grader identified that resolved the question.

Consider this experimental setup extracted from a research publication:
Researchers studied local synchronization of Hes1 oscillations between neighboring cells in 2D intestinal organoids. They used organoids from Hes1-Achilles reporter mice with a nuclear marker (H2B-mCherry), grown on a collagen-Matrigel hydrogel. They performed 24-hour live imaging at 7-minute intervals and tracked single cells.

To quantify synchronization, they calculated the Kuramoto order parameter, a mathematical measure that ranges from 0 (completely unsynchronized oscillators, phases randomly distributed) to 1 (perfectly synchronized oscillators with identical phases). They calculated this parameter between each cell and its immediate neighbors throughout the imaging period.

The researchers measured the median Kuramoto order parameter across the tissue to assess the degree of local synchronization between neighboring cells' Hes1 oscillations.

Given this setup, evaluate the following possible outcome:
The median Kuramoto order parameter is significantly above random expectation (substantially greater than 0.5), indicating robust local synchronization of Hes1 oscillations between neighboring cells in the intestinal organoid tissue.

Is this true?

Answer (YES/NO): NO